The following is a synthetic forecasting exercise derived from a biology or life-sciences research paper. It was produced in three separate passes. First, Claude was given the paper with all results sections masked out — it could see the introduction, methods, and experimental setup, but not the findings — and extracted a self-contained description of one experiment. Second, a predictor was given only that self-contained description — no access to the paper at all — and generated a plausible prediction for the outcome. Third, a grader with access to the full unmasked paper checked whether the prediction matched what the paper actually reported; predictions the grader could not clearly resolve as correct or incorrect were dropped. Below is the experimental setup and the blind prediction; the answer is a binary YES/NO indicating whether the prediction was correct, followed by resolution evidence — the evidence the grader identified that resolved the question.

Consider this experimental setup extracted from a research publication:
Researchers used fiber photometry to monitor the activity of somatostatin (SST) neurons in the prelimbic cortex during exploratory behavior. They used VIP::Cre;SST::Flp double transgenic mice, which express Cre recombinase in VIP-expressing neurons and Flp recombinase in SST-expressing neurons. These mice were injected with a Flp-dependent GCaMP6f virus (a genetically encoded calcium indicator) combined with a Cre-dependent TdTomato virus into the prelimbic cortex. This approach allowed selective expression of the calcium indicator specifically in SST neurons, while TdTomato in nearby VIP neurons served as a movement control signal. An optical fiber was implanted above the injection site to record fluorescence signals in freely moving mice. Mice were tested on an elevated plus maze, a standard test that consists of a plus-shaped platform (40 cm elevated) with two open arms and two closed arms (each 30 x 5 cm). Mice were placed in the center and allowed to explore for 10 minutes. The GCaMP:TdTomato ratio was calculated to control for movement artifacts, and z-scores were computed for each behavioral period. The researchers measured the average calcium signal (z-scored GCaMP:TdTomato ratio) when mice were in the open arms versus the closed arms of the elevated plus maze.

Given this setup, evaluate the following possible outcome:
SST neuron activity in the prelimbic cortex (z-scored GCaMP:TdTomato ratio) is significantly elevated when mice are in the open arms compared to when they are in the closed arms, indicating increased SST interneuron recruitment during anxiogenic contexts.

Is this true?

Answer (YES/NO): YES